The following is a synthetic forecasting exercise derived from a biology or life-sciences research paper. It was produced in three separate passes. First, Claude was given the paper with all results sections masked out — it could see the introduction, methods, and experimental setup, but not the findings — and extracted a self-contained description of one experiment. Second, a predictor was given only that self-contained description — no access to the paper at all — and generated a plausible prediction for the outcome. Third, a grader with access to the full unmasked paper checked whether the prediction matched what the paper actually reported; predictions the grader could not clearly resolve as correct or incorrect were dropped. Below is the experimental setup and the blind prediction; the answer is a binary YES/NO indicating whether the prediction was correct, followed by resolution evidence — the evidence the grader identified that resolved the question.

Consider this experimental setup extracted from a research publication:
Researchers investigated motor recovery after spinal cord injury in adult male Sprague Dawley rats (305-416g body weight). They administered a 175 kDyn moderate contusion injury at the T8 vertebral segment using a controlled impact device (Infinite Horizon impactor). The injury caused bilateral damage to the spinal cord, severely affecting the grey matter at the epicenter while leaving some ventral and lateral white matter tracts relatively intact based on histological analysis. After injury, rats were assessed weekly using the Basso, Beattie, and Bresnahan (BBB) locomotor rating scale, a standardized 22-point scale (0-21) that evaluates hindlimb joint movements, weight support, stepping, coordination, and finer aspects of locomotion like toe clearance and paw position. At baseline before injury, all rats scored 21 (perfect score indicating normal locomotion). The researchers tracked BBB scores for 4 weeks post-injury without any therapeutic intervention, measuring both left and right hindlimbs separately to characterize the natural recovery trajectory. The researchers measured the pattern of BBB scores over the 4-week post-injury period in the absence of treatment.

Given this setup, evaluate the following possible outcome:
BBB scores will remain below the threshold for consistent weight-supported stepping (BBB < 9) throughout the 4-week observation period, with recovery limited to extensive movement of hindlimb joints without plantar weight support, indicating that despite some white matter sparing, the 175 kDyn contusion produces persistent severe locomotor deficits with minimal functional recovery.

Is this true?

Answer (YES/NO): NO